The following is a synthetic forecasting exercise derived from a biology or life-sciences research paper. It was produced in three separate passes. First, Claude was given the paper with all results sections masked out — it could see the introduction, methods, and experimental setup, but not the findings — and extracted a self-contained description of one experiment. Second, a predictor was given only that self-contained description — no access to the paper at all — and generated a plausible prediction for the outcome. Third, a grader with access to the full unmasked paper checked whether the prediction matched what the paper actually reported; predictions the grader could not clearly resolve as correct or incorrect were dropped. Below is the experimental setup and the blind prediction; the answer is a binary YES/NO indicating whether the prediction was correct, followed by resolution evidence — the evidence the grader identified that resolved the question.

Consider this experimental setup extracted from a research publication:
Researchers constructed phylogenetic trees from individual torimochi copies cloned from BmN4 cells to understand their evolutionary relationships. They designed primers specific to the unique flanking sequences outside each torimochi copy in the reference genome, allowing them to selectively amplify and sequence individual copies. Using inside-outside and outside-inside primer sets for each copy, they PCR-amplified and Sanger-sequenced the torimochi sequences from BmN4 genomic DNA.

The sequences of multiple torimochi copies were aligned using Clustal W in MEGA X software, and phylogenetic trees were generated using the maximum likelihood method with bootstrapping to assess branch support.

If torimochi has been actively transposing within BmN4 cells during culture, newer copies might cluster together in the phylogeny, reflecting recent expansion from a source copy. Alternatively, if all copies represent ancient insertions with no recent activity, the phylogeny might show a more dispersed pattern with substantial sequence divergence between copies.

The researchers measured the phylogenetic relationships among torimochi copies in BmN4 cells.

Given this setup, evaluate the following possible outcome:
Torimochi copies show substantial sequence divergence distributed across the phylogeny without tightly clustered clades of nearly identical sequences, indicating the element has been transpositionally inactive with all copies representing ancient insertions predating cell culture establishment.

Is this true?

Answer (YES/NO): NO